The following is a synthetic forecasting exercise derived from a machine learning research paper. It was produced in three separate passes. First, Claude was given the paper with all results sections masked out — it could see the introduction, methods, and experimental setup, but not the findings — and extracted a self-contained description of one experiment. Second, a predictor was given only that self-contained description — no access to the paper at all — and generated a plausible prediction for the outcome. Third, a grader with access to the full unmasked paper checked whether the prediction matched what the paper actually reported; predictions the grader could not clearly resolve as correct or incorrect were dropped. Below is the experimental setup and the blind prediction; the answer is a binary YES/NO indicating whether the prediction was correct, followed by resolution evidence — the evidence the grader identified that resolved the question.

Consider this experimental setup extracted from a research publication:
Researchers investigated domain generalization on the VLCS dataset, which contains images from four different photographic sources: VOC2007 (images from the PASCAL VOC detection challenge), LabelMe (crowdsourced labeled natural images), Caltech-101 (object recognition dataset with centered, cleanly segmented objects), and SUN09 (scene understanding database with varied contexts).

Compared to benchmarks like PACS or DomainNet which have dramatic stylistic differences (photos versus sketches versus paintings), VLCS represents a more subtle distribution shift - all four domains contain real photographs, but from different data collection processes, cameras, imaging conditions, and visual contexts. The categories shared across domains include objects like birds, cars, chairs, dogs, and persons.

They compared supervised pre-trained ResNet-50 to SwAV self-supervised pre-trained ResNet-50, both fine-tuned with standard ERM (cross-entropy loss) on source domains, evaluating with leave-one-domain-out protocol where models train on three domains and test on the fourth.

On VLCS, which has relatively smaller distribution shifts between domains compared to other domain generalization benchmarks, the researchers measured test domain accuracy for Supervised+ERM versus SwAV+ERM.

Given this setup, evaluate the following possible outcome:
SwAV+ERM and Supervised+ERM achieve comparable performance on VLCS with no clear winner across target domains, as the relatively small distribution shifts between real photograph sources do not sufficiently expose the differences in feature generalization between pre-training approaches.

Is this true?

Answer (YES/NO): NO